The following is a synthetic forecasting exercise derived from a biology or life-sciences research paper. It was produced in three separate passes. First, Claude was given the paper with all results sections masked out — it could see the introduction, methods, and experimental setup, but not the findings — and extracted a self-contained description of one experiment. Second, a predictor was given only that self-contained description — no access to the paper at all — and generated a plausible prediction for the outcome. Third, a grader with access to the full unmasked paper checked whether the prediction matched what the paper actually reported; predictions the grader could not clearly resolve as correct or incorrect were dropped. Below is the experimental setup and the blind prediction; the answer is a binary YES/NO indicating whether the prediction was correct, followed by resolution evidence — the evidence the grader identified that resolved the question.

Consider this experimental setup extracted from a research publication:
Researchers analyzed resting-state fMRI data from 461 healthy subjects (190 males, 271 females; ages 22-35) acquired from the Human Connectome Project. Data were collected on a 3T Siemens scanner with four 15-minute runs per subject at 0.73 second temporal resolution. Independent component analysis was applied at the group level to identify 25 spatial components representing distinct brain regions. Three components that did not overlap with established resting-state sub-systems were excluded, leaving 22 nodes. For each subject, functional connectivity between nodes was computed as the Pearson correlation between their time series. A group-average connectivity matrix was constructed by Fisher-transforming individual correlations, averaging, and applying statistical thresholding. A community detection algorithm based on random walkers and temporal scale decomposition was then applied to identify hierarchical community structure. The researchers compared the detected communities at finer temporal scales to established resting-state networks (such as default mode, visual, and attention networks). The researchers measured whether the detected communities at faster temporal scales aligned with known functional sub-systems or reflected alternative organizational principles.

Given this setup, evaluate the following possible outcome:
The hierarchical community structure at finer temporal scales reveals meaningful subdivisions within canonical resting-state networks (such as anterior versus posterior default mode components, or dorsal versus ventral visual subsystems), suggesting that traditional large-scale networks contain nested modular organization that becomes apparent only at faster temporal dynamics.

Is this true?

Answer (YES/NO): NO